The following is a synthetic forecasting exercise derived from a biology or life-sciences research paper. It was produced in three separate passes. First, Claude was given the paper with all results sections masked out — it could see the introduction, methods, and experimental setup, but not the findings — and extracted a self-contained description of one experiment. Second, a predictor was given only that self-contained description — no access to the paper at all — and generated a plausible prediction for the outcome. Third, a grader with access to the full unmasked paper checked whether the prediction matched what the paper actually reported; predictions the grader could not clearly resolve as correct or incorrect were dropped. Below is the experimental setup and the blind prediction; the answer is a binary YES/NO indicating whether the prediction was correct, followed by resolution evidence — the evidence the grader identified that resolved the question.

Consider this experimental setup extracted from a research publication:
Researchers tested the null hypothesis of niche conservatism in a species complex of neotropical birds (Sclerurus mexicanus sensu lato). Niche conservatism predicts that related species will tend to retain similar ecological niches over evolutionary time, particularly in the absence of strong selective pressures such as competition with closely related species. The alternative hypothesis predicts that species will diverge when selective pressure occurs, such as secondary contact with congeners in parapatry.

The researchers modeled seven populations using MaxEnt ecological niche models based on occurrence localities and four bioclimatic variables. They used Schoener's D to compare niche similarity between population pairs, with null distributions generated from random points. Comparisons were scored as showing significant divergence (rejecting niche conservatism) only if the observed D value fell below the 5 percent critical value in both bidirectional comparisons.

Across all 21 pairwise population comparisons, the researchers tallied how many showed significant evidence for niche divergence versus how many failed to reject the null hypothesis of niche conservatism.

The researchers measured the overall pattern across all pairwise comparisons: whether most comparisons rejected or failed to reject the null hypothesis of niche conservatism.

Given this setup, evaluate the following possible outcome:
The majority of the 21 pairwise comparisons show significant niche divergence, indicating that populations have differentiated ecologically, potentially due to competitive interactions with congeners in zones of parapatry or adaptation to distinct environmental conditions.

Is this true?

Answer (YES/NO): NO